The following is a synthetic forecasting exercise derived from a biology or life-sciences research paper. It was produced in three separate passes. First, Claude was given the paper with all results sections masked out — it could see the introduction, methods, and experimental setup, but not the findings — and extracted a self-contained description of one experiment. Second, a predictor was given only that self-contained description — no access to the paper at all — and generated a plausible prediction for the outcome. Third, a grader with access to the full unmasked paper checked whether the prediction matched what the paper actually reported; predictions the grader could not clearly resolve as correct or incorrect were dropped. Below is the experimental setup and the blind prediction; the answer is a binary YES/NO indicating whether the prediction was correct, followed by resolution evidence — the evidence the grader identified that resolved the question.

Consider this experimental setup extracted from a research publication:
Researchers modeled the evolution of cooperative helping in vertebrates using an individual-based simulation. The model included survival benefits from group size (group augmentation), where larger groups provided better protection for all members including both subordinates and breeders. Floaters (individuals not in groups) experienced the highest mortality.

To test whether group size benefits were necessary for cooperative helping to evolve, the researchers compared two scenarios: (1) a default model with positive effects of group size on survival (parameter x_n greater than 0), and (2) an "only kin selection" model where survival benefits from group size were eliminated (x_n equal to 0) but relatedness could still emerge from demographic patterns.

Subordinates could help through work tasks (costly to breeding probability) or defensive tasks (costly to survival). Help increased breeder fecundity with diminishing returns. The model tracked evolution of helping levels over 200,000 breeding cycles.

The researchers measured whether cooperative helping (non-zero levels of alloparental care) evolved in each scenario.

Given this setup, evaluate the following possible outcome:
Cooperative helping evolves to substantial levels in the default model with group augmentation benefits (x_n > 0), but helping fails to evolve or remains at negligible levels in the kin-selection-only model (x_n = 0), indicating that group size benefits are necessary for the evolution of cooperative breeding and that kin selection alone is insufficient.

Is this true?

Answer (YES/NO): NO